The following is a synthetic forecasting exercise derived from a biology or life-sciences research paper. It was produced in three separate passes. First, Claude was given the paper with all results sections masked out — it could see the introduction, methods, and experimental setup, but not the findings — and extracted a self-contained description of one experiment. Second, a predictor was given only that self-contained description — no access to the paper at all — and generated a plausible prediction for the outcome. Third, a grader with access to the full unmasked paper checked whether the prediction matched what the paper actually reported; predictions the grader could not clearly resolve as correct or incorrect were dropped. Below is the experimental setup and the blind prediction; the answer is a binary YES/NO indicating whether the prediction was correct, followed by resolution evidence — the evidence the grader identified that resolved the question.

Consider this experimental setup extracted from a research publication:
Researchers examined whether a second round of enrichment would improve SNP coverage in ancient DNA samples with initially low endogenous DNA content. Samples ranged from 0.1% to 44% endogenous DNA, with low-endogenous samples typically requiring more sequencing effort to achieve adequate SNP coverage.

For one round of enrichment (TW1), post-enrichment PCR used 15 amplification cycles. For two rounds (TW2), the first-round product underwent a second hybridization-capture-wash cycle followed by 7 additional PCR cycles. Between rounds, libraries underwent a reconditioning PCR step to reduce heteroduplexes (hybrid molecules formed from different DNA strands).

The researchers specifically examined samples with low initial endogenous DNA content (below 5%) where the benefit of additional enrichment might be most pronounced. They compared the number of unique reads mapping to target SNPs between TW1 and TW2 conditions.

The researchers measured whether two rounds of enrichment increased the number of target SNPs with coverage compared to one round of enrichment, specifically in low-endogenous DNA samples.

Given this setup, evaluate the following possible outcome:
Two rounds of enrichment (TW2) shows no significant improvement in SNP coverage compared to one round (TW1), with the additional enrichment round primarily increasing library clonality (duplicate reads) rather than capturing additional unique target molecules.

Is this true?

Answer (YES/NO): NO